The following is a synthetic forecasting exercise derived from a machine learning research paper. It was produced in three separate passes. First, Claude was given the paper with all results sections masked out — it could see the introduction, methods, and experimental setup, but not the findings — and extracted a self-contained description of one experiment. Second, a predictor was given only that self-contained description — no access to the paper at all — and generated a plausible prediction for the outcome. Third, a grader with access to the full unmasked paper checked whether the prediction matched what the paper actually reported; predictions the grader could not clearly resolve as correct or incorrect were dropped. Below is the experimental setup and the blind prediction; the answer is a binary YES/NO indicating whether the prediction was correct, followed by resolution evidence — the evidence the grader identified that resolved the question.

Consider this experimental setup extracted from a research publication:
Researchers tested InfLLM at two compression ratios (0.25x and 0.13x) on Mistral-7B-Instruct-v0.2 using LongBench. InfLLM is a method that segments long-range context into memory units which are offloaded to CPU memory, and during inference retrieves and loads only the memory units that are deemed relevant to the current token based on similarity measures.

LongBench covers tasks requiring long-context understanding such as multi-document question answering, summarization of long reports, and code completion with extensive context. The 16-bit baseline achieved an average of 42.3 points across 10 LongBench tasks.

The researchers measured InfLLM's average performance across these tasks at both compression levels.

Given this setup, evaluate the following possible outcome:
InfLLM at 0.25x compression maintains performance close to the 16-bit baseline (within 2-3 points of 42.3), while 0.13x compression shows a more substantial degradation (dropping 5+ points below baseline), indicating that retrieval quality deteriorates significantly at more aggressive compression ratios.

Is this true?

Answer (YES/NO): NO